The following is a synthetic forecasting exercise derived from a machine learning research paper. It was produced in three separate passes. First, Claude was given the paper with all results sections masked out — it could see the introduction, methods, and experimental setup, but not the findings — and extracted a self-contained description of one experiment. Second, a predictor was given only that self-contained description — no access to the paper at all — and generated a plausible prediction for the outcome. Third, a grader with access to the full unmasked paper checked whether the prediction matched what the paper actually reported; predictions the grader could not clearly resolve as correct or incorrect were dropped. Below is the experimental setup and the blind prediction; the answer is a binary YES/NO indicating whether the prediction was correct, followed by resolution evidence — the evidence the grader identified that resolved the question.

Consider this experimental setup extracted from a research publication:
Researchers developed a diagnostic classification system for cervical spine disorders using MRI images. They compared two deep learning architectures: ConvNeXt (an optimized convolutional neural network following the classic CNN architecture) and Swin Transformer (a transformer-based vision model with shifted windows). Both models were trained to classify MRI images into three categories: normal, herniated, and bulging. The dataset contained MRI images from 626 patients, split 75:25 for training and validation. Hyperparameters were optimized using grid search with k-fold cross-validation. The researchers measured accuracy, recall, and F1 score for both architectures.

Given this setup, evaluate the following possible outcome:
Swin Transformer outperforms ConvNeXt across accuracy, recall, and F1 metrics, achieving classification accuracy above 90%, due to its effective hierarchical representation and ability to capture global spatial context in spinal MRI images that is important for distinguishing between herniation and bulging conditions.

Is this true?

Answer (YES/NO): NO